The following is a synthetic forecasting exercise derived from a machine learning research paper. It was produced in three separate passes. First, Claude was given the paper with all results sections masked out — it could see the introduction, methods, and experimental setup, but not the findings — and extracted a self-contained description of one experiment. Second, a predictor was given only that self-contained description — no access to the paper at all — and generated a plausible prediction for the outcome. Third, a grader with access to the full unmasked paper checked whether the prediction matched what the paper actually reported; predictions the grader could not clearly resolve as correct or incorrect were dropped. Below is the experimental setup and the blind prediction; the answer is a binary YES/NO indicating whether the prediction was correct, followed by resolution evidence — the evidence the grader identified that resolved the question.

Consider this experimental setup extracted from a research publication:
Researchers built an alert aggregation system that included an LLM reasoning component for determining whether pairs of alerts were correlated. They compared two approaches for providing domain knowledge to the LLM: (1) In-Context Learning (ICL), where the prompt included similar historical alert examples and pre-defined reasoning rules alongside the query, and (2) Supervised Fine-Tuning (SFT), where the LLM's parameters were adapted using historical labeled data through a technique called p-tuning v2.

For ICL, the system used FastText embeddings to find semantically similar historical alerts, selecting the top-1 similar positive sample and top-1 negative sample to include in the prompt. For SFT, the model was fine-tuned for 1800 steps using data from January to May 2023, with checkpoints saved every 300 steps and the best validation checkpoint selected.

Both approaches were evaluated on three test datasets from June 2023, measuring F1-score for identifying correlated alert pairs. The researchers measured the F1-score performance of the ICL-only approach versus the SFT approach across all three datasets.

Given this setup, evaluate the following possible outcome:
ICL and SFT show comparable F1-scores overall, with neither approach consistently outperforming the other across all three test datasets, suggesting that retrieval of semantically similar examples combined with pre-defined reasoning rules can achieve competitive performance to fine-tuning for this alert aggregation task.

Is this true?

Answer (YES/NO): NO